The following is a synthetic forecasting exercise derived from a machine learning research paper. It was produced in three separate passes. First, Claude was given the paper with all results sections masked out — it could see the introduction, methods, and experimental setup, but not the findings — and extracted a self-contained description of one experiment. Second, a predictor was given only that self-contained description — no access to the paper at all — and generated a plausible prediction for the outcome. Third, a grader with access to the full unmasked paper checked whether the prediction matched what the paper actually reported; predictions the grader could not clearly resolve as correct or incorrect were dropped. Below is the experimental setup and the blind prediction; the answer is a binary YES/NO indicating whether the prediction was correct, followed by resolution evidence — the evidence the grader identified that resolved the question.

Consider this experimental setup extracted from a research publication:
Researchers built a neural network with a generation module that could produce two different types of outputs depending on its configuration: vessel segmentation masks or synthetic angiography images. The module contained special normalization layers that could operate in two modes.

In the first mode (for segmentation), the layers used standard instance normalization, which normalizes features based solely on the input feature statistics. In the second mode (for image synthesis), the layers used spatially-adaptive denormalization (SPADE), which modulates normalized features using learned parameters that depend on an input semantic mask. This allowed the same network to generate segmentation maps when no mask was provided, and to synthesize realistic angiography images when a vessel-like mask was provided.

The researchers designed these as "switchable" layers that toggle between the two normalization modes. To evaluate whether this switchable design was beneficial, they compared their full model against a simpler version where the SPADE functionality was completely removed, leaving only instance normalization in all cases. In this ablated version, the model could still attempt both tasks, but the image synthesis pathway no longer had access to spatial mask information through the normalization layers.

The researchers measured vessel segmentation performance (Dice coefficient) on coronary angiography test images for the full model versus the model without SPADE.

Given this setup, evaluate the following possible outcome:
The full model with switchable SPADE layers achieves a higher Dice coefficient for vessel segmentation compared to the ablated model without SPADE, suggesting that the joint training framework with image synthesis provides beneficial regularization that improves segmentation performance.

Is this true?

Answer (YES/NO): YES